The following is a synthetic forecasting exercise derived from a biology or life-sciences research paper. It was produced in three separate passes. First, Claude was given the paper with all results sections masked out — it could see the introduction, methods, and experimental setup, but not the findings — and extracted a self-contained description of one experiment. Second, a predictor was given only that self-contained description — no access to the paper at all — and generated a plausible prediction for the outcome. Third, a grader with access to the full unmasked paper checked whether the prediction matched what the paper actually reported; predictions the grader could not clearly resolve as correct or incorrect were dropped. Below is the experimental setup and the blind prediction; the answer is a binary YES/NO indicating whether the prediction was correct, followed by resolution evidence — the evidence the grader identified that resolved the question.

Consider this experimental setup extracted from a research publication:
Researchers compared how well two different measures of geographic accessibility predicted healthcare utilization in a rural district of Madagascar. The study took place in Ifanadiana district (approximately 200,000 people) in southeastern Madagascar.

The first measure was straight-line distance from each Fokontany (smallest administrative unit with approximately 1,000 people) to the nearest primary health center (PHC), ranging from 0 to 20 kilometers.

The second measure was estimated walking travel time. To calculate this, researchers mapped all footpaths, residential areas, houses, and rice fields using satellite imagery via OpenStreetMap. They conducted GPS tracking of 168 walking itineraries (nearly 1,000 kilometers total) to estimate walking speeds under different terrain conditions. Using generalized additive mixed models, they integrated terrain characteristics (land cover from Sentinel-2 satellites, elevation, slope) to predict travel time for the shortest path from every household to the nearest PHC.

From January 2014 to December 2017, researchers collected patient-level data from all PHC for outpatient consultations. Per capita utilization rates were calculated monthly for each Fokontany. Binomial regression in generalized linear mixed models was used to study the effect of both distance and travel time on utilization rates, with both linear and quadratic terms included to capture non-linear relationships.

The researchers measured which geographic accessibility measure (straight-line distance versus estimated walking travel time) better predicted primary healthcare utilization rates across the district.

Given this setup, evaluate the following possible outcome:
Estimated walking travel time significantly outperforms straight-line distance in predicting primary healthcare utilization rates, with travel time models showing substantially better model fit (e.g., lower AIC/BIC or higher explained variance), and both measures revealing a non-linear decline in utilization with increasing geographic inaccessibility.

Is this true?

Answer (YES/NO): NO